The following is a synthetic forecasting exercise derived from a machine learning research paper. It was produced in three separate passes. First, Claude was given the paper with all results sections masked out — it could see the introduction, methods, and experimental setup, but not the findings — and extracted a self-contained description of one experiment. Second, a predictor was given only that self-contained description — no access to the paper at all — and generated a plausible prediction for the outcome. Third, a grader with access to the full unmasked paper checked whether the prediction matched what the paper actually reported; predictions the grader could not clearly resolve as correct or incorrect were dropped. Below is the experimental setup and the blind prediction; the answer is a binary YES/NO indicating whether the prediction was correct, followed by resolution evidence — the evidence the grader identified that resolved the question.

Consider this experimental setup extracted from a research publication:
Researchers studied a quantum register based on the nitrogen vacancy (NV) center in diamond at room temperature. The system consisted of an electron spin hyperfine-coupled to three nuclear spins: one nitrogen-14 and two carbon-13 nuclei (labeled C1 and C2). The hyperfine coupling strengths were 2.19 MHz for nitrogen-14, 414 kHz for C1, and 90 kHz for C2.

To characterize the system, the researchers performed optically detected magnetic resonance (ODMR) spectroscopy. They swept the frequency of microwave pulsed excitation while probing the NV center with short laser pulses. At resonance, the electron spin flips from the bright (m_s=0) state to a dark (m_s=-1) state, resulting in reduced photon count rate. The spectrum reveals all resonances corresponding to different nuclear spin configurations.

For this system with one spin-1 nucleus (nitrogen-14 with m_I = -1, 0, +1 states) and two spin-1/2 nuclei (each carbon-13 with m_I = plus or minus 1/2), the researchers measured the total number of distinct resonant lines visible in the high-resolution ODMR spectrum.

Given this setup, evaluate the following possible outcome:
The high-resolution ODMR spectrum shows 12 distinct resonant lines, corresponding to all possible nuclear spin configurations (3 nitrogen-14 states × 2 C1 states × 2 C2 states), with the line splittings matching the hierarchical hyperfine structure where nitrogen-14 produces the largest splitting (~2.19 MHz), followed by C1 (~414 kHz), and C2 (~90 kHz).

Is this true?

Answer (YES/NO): YES